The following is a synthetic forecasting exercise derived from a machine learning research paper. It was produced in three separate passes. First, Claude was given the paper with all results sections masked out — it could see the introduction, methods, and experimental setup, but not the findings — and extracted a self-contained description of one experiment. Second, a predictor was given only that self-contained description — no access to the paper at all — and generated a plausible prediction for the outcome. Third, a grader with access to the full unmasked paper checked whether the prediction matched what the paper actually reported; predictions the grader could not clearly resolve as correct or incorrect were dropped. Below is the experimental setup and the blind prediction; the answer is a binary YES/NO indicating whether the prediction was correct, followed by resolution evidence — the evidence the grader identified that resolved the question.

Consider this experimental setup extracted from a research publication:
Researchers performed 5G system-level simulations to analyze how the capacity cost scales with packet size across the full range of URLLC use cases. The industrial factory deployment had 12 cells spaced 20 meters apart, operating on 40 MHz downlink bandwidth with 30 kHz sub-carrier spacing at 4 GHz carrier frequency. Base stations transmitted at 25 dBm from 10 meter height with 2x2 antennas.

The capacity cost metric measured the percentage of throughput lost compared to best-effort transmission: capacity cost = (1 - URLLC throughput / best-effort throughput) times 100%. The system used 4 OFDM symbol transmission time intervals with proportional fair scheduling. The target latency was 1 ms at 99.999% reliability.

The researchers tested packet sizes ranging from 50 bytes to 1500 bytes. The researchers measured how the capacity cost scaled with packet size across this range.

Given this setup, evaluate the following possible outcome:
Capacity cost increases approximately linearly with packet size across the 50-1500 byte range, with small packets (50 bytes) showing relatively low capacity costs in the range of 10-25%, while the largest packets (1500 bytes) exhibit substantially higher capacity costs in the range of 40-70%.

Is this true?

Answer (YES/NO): NO